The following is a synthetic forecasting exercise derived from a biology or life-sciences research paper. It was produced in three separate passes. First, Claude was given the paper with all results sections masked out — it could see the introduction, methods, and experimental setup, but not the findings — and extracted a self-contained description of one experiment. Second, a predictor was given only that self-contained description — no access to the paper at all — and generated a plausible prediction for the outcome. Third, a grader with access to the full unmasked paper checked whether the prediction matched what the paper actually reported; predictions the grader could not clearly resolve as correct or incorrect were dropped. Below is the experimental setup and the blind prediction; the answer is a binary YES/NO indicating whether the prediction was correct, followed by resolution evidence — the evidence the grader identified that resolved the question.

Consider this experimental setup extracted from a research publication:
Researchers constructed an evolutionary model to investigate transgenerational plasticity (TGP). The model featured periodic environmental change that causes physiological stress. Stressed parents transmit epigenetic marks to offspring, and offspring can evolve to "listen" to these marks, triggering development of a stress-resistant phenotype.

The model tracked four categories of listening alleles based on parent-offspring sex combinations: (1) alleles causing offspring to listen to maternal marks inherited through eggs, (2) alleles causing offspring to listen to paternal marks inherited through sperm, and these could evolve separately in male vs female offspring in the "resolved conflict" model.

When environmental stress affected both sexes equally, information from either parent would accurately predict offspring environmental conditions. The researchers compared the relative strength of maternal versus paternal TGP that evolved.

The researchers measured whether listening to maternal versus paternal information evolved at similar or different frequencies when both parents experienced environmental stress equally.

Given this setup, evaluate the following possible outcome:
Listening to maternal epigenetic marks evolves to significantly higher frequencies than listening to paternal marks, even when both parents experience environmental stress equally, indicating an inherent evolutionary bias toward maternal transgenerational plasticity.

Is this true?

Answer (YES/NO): NO